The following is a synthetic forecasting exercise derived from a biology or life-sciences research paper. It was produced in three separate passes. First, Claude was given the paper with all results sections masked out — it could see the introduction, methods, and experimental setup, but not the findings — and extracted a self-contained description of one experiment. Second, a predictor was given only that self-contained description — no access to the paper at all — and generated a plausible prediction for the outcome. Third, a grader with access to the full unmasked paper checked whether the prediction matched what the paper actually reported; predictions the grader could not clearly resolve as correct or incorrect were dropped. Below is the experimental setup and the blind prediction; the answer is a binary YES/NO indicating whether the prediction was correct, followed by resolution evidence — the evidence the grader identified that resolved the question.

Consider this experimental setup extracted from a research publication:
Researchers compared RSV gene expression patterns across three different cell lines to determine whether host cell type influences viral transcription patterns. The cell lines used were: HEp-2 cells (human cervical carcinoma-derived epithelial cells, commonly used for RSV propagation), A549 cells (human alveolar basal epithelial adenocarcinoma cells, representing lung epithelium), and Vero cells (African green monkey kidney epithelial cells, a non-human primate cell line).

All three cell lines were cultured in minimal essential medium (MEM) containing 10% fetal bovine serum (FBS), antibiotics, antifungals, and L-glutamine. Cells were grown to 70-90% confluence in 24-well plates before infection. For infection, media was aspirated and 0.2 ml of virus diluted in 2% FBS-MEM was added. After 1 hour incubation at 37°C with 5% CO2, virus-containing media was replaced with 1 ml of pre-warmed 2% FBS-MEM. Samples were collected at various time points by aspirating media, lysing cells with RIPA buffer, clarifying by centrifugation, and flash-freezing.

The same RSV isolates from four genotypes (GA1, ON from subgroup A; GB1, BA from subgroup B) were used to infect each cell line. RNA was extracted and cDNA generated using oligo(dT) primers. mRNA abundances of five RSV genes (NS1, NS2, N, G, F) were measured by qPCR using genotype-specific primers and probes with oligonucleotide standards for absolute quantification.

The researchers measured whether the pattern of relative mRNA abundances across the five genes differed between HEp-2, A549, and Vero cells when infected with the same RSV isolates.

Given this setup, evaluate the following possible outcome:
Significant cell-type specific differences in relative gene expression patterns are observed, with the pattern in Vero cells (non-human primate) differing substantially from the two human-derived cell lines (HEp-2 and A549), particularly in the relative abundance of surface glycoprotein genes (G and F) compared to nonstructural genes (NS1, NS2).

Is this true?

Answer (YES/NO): NO